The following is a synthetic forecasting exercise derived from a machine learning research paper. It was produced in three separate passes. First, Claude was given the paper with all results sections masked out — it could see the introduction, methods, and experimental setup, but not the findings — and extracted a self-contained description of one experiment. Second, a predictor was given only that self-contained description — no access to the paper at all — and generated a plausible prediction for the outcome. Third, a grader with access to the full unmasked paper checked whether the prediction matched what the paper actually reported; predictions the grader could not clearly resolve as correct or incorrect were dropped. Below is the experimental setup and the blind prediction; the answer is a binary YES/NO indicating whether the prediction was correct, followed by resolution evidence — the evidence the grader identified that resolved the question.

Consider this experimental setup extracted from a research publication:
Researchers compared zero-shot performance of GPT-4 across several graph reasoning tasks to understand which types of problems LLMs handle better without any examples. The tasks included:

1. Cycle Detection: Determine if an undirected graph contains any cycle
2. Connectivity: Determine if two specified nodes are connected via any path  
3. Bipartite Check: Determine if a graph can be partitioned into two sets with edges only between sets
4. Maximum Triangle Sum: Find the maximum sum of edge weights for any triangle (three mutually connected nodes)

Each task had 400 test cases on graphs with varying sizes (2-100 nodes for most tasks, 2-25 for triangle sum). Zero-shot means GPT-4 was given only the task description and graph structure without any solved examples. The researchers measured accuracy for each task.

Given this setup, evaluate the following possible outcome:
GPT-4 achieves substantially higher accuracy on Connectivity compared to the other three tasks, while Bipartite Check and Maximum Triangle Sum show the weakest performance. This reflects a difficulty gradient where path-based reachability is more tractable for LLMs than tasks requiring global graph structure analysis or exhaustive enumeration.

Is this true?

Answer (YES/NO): NO